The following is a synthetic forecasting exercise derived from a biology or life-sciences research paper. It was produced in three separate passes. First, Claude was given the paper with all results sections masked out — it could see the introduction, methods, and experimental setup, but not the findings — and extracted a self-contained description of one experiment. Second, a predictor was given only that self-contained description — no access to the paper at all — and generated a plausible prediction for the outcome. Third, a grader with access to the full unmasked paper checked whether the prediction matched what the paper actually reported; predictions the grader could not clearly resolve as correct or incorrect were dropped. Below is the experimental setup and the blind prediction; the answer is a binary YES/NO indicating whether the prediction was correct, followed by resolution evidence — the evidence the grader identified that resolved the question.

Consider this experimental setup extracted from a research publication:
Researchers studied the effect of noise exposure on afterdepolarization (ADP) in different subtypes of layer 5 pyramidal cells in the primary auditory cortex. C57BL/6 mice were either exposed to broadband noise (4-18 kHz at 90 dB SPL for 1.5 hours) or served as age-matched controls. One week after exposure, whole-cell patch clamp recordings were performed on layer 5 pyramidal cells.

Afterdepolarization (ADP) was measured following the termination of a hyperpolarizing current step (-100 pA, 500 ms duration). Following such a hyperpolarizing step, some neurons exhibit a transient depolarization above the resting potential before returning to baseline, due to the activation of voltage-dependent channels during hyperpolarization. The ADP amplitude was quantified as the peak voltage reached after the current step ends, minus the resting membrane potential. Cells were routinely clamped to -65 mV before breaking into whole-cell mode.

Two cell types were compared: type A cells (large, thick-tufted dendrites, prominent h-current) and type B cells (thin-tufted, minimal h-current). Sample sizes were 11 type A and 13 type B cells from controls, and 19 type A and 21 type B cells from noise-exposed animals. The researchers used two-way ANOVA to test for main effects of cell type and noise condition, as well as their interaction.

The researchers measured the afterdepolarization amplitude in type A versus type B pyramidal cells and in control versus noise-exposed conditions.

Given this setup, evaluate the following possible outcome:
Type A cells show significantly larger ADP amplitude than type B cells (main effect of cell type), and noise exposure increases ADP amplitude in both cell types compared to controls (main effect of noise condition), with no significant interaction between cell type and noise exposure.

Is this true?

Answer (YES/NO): NO